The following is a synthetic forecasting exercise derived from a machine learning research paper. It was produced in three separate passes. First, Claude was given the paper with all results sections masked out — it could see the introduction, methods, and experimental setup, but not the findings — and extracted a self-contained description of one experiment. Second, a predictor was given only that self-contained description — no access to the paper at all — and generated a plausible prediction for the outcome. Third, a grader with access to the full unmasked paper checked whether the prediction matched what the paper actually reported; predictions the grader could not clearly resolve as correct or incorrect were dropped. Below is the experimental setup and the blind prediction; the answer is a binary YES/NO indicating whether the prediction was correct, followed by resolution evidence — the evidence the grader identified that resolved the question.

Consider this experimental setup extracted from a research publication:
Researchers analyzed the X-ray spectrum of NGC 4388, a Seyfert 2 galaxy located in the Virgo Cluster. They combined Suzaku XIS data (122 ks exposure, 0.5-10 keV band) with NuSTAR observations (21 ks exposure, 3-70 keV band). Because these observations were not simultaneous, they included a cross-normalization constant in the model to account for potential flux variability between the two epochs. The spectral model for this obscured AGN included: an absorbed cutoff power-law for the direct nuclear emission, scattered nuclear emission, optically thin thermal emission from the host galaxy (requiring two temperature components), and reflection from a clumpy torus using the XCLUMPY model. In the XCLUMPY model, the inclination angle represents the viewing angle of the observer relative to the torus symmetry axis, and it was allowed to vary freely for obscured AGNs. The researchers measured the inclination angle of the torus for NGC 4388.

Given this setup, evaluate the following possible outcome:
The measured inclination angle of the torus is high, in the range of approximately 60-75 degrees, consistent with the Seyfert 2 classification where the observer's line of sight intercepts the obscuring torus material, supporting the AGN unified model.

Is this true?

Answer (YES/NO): YES